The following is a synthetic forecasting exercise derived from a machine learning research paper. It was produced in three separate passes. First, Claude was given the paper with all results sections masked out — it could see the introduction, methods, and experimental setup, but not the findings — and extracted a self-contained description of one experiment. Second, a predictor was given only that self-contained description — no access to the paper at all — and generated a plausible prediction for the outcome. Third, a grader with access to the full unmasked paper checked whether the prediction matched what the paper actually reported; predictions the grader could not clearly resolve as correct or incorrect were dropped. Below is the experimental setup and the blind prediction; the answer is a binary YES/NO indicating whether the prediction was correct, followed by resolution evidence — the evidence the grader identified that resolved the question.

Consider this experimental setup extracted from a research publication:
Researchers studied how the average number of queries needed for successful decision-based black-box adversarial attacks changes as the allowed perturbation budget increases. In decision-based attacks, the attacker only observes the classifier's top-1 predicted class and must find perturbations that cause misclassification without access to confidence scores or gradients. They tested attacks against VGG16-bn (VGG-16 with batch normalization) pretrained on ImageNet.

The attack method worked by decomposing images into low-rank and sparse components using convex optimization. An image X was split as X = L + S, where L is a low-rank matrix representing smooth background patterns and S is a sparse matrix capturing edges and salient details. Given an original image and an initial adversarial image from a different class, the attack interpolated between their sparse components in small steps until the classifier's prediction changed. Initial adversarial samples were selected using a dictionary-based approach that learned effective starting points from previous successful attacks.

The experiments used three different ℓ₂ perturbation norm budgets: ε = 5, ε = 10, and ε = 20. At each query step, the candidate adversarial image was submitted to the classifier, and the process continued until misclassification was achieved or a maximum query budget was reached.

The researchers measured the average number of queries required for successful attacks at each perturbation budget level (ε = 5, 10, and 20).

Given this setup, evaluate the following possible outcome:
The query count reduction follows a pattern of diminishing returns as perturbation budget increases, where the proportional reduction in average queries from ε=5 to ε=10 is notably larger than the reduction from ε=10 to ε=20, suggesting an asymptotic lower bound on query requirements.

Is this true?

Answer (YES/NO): NO